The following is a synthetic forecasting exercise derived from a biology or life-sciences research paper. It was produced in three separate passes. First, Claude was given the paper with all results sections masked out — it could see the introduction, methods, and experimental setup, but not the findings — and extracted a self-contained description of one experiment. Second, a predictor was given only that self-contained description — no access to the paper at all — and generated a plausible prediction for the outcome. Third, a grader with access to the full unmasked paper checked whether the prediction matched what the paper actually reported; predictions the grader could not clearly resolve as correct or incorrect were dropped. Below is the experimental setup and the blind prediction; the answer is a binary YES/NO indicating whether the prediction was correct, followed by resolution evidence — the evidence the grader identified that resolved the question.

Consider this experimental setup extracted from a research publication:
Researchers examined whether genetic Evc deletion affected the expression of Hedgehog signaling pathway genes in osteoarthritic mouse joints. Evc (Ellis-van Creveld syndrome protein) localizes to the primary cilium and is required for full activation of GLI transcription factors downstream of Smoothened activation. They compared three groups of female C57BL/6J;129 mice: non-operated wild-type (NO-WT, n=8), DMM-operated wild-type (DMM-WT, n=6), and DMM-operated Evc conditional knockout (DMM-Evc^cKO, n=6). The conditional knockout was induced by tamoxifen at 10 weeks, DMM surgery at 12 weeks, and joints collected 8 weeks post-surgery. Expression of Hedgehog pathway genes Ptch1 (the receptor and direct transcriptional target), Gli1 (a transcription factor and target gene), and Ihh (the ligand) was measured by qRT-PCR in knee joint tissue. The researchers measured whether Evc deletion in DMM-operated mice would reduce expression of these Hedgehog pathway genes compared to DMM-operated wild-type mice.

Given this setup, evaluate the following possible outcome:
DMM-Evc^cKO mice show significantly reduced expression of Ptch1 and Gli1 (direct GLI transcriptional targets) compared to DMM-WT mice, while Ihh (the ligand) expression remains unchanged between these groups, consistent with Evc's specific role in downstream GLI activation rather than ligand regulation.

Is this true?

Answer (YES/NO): NO